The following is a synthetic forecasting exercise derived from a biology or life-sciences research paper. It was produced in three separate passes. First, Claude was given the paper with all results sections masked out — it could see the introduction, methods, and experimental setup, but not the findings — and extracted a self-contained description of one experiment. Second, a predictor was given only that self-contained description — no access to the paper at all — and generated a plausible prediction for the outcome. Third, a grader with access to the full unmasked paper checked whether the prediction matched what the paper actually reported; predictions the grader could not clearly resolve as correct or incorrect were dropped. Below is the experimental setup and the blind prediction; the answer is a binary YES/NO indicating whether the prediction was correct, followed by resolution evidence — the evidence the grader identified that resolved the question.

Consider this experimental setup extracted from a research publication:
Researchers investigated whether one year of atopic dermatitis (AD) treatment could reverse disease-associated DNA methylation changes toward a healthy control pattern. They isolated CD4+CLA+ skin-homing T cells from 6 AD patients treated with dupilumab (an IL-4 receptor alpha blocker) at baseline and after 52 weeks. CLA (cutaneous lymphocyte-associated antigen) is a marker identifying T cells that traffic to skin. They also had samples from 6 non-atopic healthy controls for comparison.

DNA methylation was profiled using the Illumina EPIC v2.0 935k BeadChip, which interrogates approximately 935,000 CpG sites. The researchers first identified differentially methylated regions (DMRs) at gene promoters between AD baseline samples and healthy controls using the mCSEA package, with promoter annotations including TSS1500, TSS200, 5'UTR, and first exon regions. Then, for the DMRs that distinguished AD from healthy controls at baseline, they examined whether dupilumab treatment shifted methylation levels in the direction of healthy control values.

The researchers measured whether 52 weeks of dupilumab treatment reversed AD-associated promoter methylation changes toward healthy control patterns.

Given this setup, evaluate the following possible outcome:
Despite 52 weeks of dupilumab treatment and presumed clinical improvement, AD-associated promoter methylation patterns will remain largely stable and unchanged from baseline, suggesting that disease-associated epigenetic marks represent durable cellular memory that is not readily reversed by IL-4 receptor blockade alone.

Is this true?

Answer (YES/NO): YES